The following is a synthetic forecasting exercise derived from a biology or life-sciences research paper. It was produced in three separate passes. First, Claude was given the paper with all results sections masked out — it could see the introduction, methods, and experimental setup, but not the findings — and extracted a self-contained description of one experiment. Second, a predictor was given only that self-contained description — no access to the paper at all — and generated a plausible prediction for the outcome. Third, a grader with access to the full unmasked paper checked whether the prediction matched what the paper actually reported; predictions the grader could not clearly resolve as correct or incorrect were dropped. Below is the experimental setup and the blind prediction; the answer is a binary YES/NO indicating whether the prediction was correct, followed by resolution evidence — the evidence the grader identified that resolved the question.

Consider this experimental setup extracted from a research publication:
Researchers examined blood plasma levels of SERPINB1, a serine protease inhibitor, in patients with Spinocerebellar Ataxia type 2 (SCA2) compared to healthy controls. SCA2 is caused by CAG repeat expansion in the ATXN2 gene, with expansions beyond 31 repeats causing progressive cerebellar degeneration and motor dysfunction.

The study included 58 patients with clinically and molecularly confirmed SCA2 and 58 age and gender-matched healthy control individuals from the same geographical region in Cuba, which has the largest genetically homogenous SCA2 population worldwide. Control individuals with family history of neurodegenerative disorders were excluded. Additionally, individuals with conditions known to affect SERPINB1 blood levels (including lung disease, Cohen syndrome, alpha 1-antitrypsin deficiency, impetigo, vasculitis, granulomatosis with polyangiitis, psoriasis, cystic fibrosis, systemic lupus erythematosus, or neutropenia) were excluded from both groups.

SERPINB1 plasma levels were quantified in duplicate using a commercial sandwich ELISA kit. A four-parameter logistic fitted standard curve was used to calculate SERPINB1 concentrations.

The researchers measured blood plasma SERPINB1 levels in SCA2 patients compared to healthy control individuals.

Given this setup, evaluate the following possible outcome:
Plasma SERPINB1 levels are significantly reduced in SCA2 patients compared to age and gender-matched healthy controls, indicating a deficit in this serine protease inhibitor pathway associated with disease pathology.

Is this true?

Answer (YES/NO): YES